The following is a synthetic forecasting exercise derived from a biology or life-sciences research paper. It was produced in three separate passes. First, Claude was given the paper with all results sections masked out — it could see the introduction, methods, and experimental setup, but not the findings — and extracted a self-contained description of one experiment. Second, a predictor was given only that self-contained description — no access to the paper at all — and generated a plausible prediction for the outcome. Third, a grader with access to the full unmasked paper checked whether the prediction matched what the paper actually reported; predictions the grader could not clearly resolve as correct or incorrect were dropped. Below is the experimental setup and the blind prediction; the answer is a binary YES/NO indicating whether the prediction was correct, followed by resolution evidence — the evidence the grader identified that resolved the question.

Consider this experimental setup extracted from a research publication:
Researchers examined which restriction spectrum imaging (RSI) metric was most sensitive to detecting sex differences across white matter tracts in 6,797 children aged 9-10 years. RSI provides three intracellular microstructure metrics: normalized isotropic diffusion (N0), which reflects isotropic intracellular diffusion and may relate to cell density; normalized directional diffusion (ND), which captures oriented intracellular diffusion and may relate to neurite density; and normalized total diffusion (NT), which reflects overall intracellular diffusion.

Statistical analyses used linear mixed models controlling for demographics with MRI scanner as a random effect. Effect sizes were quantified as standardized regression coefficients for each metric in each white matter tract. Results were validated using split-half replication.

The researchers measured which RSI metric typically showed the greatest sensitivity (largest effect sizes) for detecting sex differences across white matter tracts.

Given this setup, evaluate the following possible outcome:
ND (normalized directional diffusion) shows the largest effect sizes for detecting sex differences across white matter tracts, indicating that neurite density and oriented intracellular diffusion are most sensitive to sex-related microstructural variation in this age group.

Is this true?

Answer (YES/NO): NO